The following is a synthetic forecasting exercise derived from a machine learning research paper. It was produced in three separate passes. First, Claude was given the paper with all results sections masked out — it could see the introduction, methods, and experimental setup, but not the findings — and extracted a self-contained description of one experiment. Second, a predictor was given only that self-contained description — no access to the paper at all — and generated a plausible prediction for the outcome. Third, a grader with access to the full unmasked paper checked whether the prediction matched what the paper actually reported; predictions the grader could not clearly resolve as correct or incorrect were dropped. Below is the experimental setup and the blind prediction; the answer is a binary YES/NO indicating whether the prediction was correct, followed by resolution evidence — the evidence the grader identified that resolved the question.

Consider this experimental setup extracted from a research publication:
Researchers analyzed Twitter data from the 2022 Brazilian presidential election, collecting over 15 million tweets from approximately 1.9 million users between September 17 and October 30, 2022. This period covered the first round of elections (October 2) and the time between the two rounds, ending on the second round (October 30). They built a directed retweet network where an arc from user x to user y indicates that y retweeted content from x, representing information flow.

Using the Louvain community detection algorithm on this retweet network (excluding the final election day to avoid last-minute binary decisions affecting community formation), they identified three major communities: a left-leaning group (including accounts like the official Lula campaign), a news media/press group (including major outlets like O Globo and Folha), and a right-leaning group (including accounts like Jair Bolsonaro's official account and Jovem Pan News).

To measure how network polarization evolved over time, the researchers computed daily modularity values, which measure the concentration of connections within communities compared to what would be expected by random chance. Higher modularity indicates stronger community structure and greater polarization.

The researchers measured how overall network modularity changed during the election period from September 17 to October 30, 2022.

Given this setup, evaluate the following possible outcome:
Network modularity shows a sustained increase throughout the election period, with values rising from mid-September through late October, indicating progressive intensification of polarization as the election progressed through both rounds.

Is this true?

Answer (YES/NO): NO